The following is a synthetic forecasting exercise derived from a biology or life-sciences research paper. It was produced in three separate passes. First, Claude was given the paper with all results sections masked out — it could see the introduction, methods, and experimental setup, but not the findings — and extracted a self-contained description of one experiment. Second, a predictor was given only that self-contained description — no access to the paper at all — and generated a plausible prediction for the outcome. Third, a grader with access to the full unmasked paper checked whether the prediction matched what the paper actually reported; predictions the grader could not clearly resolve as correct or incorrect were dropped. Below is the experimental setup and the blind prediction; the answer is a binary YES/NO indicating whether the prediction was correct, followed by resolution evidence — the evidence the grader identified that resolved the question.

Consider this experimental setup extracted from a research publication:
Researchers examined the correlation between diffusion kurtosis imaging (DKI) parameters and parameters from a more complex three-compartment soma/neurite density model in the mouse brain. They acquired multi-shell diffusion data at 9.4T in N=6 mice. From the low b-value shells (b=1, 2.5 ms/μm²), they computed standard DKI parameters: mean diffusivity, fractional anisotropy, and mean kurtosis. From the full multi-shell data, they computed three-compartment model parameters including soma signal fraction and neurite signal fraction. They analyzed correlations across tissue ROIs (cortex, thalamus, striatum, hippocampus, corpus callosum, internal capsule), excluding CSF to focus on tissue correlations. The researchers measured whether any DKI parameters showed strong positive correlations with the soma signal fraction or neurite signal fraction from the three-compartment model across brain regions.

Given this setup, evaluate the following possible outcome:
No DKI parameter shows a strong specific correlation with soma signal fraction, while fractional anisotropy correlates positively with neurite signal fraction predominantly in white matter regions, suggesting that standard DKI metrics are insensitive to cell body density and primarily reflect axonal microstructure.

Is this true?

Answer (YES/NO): NO